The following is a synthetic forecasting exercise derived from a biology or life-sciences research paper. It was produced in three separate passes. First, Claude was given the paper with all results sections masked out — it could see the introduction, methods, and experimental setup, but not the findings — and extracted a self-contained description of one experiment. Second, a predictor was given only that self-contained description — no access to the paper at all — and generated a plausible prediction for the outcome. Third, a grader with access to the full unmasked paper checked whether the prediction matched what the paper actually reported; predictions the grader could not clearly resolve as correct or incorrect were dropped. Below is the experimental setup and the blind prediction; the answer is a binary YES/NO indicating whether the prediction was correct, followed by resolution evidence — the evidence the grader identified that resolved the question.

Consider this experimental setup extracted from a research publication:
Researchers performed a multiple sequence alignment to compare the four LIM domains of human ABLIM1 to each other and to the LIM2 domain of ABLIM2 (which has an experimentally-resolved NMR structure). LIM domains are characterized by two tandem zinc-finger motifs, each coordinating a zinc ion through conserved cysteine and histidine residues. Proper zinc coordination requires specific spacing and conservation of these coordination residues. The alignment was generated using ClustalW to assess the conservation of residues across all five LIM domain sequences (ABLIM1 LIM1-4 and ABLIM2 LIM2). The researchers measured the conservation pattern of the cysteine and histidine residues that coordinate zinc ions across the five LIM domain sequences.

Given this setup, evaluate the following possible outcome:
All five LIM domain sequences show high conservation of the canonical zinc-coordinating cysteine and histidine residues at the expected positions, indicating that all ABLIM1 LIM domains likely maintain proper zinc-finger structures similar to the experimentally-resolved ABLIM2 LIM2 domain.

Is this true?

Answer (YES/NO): YES